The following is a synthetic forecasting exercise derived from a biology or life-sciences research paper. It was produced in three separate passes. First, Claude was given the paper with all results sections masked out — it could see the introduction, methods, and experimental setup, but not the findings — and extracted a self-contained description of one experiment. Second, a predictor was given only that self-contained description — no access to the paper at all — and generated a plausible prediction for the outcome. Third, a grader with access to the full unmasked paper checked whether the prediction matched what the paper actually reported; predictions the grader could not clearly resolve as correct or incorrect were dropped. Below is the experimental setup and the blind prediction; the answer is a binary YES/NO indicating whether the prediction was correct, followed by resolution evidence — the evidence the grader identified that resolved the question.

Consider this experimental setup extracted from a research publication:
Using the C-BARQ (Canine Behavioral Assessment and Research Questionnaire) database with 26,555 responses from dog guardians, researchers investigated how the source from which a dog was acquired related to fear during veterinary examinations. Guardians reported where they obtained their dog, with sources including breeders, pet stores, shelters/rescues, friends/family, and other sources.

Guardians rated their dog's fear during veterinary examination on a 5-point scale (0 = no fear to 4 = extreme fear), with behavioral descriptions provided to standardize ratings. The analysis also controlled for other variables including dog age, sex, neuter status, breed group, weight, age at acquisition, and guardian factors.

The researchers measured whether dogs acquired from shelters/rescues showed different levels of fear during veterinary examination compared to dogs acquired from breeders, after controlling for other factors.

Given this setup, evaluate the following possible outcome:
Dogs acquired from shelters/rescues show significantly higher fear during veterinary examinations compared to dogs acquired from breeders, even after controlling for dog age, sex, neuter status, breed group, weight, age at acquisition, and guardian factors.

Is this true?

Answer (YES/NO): YES